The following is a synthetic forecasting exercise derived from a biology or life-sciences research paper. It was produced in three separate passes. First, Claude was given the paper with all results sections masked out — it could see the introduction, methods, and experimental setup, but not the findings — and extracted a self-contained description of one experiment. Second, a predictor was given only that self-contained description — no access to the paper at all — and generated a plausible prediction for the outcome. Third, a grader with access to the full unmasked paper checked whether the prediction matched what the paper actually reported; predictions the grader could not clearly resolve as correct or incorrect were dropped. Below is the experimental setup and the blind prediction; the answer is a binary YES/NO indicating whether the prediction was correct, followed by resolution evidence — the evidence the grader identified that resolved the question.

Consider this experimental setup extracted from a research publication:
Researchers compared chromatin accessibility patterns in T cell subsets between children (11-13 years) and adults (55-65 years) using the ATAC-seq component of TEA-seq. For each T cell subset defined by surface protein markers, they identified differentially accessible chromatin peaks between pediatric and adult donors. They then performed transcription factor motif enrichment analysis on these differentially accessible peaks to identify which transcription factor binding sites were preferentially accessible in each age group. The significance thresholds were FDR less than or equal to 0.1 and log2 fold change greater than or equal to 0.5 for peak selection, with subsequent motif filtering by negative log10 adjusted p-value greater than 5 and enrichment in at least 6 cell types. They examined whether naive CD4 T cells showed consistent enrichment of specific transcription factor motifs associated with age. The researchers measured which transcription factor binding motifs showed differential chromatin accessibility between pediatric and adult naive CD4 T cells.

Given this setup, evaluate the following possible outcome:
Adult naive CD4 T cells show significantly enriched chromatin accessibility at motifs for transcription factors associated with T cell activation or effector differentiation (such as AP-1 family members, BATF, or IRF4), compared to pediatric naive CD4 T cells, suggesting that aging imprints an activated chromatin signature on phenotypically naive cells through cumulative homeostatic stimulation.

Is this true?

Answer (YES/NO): YES